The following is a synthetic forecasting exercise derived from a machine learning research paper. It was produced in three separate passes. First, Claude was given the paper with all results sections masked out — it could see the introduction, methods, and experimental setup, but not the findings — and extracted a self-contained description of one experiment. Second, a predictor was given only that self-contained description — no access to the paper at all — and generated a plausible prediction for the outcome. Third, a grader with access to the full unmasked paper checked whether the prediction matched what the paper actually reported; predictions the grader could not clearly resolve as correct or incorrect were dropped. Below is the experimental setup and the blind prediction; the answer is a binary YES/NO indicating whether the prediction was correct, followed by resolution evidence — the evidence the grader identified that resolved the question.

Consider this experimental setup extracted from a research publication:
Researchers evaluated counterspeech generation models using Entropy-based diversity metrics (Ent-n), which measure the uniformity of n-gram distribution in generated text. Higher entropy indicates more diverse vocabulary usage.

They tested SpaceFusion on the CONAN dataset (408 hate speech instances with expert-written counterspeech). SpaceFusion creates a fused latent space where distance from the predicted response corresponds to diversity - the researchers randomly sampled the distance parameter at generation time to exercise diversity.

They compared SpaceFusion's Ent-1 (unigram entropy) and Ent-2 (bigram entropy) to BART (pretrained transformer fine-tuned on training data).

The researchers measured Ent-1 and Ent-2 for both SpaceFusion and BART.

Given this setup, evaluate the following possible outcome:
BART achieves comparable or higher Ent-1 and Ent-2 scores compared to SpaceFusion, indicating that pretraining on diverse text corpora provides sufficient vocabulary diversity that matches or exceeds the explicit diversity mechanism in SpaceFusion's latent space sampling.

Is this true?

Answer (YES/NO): YES